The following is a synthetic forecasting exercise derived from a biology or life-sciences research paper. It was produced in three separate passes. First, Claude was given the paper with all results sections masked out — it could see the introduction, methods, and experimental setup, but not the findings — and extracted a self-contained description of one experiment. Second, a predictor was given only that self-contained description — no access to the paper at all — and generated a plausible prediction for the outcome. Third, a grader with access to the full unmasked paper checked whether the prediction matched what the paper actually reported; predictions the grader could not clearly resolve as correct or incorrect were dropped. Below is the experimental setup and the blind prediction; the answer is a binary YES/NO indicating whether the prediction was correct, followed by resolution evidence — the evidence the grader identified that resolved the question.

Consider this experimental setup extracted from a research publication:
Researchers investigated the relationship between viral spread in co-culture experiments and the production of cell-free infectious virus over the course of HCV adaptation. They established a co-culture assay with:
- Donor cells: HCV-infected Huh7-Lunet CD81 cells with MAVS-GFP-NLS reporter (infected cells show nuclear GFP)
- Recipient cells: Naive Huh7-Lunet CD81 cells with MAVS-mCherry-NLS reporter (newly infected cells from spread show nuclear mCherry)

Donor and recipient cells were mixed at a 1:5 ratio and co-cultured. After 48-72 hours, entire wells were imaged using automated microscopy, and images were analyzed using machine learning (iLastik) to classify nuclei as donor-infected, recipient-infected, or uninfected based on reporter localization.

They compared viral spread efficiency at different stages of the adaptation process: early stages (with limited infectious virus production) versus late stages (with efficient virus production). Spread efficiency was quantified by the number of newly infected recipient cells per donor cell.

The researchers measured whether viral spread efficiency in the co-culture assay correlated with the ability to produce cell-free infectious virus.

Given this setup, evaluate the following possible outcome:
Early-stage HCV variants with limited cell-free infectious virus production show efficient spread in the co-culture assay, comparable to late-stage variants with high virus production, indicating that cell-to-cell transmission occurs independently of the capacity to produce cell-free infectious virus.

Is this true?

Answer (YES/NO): NO